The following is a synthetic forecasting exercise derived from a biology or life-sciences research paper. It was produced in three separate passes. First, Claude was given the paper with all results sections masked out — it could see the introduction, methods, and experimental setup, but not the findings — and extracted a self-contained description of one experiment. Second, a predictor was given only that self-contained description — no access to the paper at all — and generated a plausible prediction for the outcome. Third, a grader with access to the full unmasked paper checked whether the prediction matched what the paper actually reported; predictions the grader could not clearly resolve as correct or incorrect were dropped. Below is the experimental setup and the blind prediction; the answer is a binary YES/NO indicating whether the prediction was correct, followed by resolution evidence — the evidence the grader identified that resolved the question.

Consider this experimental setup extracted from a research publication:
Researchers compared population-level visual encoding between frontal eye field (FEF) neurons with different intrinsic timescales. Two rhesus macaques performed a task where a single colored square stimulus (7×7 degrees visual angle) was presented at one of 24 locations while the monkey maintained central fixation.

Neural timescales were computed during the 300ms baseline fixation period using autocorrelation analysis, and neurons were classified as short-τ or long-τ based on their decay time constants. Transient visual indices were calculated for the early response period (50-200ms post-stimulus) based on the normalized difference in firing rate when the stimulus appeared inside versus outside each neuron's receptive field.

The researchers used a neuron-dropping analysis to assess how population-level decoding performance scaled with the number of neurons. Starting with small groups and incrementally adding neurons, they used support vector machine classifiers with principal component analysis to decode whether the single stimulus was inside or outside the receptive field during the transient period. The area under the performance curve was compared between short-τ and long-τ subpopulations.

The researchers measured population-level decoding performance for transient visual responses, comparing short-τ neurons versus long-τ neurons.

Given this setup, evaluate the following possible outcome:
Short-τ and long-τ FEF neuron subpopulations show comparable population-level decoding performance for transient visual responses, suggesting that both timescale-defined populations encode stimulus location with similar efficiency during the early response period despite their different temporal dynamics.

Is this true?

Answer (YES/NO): NO